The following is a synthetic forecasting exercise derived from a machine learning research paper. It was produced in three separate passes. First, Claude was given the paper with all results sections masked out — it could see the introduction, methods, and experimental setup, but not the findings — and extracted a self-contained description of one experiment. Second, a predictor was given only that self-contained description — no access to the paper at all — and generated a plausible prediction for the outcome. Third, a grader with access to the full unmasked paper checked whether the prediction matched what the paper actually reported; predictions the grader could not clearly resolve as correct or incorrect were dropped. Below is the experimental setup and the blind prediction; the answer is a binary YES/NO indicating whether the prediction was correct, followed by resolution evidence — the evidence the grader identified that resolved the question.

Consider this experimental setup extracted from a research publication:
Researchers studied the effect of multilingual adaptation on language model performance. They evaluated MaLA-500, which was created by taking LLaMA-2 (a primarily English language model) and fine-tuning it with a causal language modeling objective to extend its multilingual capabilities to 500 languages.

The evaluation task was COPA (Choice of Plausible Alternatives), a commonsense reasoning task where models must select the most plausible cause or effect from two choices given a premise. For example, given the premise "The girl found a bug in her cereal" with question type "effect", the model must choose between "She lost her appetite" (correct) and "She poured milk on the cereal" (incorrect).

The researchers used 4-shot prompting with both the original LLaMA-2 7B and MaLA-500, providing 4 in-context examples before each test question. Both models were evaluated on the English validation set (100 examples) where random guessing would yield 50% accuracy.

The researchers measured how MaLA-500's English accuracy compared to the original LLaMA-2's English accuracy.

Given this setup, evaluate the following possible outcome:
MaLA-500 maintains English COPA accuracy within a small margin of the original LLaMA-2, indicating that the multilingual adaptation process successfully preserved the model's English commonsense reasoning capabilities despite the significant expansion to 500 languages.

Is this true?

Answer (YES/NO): NO